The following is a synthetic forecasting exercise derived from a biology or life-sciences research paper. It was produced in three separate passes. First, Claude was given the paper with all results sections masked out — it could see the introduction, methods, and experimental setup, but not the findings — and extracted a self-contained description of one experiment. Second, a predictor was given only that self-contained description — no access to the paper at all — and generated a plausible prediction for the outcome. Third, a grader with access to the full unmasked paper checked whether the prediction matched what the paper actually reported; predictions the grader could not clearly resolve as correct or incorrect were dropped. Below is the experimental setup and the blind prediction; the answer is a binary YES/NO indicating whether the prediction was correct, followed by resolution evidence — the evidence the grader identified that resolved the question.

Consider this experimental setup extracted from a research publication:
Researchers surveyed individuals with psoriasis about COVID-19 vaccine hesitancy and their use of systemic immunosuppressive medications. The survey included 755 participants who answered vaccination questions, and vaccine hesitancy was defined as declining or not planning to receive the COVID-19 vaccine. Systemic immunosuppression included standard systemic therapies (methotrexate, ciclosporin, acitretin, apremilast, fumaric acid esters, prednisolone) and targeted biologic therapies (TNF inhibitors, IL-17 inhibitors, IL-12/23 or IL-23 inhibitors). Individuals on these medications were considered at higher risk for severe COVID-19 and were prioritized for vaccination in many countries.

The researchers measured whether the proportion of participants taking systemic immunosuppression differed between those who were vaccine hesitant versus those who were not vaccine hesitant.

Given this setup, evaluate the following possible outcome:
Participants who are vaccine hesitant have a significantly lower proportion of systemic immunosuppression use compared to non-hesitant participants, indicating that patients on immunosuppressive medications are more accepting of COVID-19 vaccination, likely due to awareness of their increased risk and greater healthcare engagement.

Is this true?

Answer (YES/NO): YES